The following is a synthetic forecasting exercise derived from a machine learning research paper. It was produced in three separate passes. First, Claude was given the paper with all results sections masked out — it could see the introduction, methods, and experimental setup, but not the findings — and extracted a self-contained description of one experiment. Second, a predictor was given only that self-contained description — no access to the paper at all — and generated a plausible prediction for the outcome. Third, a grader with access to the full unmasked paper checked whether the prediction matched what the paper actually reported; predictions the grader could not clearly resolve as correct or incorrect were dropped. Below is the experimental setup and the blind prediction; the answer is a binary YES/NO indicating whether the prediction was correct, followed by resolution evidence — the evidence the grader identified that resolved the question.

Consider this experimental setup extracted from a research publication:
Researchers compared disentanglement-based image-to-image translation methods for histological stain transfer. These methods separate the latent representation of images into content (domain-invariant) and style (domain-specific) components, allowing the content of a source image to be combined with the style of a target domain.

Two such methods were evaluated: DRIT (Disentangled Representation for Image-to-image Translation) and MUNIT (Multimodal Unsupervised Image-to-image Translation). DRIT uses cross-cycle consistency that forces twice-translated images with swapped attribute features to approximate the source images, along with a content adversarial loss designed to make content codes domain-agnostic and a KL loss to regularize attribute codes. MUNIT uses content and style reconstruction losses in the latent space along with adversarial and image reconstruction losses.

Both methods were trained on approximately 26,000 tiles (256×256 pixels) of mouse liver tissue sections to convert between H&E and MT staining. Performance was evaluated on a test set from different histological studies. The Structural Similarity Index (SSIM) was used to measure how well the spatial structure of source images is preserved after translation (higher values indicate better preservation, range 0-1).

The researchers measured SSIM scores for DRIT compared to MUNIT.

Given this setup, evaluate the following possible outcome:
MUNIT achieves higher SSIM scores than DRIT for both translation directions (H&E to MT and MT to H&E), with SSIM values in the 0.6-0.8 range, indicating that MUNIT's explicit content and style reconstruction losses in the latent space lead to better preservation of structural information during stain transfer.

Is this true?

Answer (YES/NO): NO